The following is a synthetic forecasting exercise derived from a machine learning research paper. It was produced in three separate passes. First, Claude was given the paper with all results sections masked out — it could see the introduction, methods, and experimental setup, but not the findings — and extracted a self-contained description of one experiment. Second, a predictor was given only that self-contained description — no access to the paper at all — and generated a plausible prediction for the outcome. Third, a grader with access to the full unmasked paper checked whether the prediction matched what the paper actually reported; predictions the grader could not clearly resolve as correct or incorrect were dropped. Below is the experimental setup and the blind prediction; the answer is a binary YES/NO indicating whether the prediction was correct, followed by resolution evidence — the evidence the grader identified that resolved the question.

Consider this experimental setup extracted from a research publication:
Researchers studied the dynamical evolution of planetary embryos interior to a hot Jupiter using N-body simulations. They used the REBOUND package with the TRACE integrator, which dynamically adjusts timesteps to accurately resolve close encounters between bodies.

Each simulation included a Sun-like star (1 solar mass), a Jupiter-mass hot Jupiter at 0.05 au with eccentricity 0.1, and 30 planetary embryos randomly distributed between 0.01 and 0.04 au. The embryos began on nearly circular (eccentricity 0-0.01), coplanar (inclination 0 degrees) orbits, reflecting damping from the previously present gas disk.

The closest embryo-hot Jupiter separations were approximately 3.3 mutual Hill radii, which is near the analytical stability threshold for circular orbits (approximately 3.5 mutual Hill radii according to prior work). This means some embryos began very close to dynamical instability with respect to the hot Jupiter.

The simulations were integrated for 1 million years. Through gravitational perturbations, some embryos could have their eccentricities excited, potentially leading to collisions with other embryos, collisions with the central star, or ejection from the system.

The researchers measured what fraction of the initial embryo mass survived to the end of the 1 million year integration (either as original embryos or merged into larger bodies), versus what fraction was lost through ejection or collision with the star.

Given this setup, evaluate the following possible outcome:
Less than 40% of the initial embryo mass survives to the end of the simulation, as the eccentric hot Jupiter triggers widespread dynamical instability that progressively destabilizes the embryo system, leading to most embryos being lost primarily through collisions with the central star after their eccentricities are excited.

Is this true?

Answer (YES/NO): NO